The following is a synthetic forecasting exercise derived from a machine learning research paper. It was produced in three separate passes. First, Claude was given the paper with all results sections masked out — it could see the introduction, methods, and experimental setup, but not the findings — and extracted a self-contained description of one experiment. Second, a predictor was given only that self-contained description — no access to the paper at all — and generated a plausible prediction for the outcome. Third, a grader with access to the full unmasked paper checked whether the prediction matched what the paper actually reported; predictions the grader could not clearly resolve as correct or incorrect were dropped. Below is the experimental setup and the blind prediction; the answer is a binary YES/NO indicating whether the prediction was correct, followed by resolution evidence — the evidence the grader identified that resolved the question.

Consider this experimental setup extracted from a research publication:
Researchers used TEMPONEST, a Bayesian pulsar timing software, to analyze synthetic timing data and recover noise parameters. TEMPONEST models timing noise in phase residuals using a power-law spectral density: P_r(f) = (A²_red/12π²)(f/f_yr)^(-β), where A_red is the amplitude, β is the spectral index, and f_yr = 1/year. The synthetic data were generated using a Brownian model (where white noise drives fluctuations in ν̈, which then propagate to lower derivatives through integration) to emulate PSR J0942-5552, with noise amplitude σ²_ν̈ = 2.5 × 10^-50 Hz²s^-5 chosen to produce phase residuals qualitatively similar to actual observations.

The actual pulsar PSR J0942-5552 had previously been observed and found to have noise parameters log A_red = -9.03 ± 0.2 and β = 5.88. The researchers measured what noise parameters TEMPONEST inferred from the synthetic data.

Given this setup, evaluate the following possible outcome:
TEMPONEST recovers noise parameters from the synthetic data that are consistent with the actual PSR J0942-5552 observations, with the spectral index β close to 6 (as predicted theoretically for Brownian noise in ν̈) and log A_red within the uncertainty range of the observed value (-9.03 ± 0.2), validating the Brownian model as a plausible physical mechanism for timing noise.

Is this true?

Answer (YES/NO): YES